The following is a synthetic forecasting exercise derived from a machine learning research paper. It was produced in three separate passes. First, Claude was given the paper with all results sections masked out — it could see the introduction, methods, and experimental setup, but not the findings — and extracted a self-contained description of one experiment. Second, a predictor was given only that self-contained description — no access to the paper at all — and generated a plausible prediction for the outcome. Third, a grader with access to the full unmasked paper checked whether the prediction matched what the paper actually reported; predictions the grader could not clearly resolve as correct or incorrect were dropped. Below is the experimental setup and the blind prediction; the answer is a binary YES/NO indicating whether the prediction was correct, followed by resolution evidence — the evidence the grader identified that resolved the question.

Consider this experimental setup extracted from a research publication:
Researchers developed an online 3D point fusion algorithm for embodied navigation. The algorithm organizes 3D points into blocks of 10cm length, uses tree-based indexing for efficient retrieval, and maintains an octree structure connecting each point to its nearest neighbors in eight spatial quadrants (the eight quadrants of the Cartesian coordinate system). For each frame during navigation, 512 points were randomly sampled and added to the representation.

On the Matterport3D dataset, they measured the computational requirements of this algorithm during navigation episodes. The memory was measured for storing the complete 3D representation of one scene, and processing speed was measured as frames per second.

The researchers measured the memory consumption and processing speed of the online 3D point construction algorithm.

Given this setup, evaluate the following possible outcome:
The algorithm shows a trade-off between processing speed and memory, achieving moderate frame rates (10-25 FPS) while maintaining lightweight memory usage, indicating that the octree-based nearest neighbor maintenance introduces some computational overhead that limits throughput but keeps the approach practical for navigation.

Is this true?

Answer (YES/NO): NO